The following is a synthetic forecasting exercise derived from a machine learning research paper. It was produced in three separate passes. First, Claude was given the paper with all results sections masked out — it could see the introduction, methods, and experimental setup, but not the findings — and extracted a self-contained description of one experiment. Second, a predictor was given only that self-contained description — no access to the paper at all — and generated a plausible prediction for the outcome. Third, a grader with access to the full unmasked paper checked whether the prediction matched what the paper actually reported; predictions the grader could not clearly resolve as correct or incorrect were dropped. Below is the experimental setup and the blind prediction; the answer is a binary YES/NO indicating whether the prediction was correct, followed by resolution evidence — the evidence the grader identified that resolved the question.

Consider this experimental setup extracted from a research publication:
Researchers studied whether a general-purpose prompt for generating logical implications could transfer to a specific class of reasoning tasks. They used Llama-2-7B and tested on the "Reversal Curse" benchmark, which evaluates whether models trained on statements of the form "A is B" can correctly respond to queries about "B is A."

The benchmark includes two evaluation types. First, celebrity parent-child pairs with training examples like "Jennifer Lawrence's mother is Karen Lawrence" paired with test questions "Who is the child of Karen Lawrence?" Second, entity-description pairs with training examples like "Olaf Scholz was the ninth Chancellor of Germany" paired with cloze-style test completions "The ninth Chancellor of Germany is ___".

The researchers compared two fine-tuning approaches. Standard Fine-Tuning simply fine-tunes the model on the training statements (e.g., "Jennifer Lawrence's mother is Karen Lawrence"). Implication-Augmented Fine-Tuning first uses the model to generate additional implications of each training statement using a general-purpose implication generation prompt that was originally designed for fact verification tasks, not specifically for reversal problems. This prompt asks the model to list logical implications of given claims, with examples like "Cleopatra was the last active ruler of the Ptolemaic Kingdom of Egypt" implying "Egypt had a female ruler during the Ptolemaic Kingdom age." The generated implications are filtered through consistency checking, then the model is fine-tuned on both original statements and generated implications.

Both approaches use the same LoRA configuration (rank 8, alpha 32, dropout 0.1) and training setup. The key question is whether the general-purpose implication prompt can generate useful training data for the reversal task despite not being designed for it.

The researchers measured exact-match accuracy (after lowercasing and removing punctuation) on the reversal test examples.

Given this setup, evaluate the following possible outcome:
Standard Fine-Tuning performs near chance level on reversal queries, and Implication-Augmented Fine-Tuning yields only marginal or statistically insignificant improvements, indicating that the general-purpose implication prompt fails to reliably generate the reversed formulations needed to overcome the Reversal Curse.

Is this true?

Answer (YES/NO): NO